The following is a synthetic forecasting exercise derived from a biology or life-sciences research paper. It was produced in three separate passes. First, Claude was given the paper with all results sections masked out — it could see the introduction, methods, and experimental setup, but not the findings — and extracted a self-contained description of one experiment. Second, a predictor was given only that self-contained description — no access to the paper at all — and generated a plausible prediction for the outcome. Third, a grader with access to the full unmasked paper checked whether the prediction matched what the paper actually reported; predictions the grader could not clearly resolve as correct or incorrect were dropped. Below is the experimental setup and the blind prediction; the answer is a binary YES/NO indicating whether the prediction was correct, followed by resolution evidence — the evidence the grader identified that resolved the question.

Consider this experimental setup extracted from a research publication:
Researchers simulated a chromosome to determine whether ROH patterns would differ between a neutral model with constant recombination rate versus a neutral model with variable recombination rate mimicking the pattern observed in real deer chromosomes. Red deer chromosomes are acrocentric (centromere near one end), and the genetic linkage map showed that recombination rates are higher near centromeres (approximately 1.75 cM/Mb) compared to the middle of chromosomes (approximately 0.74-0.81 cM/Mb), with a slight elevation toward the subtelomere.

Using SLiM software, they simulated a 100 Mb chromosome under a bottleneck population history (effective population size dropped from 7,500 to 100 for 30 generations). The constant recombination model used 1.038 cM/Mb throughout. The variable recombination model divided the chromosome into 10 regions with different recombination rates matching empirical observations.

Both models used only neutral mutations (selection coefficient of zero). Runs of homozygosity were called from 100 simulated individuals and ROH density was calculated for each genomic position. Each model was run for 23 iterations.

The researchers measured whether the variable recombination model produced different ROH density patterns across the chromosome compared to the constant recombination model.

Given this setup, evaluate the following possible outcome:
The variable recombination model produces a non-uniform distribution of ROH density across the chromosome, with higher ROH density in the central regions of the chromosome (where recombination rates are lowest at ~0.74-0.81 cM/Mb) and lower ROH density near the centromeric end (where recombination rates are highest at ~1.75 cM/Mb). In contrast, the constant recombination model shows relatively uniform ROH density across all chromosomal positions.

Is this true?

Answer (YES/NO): NO